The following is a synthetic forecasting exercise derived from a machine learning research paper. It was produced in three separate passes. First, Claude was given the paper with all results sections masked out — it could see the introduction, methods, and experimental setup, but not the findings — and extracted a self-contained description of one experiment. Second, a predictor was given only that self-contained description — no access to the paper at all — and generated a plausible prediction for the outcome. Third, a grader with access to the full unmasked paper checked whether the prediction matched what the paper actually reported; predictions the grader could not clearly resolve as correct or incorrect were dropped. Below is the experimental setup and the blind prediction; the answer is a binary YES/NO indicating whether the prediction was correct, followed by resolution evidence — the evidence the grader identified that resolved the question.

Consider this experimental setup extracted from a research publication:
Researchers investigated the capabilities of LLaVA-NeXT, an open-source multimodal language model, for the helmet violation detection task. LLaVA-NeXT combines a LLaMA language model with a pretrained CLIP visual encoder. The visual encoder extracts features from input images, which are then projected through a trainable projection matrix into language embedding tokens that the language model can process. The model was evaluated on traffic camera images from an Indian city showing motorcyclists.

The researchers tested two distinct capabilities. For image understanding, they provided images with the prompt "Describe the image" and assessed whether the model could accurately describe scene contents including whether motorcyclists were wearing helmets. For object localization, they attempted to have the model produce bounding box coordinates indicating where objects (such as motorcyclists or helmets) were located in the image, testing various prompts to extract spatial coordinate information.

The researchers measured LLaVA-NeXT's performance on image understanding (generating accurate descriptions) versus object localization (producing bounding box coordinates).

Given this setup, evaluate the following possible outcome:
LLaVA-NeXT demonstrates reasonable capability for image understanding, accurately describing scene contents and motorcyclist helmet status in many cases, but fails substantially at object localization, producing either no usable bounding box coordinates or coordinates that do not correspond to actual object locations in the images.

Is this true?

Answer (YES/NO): YES